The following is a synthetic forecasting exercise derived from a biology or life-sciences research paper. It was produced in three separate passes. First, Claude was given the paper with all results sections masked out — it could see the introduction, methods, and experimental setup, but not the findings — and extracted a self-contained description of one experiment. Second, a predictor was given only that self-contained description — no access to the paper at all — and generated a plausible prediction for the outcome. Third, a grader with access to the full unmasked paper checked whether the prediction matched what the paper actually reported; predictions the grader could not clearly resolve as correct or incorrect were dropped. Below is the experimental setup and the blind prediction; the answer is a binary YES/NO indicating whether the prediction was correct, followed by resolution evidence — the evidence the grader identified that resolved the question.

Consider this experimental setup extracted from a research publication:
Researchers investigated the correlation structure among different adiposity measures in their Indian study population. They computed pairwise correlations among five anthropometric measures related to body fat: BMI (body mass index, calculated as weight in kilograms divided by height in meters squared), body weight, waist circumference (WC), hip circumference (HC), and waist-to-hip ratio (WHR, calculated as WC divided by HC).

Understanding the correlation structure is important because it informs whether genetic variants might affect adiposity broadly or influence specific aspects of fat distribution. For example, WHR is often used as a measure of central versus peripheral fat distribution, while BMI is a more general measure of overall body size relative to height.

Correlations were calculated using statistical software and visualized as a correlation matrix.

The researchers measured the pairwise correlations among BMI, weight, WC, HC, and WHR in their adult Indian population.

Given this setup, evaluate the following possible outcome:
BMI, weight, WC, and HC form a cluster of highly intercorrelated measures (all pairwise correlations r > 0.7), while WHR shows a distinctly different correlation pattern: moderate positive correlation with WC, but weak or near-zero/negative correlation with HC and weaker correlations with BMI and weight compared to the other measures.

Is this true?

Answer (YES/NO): YES